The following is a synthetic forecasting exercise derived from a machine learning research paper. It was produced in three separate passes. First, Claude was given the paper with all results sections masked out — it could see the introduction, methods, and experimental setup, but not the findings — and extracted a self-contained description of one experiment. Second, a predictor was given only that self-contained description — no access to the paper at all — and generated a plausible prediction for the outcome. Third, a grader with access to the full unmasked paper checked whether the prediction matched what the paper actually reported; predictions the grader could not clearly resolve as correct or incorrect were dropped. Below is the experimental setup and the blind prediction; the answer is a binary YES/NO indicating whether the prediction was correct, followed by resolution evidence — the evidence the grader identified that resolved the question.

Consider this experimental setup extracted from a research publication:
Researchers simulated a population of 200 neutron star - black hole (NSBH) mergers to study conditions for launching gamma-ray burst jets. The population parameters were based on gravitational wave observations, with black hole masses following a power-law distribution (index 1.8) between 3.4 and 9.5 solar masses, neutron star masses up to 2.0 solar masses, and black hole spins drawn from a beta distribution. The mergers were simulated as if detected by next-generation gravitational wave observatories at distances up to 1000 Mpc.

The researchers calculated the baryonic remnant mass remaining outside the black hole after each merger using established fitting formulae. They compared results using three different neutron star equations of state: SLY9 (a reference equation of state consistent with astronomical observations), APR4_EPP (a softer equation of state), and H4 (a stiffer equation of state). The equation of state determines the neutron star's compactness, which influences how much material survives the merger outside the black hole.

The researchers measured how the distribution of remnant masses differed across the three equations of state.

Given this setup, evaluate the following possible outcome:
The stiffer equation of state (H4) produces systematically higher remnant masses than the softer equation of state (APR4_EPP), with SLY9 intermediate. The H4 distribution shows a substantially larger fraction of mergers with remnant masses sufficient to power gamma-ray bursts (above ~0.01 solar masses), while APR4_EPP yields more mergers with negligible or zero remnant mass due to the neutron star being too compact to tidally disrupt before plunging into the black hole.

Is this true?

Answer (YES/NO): NO